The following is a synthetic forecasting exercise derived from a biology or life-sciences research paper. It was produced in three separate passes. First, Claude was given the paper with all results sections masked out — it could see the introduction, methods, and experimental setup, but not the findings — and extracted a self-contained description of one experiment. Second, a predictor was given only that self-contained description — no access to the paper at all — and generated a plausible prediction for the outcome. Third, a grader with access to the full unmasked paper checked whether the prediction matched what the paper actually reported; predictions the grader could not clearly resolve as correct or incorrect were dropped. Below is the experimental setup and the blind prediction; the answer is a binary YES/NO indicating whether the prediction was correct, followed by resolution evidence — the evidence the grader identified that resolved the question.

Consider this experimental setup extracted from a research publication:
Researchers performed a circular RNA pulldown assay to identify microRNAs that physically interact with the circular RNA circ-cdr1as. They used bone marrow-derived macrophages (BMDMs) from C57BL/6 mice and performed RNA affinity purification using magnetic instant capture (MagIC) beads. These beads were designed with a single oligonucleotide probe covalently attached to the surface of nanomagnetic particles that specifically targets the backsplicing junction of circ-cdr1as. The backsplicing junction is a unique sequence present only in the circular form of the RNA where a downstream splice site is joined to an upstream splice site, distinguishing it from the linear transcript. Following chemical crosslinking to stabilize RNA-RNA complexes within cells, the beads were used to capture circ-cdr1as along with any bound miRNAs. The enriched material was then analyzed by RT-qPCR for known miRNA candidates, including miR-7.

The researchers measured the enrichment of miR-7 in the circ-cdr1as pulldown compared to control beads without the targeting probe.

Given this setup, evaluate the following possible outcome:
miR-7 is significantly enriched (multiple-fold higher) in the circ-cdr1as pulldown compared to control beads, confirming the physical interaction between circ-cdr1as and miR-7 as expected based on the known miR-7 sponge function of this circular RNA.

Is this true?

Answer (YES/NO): YES